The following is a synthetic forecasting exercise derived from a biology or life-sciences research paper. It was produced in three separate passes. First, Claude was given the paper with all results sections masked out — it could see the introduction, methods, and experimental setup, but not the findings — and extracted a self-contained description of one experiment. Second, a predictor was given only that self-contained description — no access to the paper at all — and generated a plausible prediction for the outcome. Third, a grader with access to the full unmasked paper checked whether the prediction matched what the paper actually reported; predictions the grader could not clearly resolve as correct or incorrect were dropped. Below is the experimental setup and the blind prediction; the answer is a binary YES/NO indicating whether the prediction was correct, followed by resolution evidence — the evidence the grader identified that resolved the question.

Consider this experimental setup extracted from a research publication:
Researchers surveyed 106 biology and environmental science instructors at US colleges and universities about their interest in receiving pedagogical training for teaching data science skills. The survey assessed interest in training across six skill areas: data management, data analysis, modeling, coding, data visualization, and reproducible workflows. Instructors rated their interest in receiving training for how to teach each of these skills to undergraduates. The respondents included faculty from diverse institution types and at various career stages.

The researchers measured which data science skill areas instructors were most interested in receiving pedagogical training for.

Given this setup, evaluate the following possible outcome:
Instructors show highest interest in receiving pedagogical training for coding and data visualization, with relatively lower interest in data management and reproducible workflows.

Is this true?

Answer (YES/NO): NO